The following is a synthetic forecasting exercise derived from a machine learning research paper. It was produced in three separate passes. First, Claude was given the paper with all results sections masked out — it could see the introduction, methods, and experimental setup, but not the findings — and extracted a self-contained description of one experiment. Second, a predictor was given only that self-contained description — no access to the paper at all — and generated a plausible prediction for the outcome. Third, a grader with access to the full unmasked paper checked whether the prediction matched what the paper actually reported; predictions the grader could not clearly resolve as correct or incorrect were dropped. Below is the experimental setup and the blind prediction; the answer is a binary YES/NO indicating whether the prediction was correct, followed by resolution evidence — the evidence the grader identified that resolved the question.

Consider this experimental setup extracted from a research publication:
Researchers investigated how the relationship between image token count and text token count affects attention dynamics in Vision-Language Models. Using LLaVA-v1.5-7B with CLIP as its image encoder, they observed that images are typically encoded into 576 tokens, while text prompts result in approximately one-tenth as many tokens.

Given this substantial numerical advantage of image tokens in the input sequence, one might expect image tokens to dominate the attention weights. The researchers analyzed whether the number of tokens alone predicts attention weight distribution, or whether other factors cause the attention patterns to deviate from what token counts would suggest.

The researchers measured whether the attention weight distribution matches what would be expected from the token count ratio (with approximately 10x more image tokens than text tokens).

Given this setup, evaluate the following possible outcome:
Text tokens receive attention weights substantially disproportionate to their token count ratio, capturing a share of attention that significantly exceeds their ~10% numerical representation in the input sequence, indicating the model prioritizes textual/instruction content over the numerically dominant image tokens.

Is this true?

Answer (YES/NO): YES